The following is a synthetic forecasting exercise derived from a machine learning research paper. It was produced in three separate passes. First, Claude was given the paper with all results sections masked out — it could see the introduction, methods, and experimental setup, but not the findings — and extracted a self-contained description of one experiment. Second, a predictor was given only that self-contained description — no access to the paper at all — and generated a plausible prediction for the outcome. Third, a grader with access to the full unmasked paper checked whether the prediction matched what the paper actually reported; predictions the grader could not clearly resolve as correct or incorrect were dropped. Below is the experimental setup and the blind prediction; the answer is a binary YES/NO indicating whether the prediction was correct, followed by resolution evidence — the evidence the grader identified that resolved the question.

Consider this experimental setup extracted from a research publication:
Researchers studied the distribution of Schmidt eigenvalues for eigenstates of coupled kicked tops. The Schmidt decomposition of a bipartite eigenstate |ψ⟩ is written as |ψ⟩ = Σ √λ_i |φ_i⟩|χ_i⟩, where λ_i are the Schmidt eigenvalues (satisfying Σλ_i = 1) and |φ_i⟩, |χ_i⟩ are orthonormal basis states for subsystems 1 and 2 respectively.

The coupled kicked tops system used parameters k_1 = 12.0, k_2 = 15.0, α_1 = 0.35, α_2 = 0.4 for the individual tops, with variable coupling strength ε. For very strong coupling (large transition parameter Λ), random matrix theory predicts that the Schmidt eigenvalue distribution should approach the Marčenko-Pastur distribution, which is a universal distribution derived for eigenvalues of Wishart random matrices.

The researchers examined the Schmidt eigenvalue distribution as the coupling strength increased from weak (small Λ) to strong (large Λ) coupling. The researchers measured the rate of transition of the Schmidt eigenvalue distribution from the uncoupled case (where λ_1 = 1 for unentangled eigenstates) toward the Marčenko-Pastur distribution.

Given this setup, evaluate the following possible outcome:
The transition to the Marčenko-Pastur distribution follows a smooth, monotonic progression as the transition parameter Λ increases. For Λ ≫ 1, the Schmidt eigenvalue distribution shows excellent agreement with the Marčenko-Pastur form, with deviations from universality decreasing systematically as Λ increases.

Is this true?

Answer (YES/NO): NO